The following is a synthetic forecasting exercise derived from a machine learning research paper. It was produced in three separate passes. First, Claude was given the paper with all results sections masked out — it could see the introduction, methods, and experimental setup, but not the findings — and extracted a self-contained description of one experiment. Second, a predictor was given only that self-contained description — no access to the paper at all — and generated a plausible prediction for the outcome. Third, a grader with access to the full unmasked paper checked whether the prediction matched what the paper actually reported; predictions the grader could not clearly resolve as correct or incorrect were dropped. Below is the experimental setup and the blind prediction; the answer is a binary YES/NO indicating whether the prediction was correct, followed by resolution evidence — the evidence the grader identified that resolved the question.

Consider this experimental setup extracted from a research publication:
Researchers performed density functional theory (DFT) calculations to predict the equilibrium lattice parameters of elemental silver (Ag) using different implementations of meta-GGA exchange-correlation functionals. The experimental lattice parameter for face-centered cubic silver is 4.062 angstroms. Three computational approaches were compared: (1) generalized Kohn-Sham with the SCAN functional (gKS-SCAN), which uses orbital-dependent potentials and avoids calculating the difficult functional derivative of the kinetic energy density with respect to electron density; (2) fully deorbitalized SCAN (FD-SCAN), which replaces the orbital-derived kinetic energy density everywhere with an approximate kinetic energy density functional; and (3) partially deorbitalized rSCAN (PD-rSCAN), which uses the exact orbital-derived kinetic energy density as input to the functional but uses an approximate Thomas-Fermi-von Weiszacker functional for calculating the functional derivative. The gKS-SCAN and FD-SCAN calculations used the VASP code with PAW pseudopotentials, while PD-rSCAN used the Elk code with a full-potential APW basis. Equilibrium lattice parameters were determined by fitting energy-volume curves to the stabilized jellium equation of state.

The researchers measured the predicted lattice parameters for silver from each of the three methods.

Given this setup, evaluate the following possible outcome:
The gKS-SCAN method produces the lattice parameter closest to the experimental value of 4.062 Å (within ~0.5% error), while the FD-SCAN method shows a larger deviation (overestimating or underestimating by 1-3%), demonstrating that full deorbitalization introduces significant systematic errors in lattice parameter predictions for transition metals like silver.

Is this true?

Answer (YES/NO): NO